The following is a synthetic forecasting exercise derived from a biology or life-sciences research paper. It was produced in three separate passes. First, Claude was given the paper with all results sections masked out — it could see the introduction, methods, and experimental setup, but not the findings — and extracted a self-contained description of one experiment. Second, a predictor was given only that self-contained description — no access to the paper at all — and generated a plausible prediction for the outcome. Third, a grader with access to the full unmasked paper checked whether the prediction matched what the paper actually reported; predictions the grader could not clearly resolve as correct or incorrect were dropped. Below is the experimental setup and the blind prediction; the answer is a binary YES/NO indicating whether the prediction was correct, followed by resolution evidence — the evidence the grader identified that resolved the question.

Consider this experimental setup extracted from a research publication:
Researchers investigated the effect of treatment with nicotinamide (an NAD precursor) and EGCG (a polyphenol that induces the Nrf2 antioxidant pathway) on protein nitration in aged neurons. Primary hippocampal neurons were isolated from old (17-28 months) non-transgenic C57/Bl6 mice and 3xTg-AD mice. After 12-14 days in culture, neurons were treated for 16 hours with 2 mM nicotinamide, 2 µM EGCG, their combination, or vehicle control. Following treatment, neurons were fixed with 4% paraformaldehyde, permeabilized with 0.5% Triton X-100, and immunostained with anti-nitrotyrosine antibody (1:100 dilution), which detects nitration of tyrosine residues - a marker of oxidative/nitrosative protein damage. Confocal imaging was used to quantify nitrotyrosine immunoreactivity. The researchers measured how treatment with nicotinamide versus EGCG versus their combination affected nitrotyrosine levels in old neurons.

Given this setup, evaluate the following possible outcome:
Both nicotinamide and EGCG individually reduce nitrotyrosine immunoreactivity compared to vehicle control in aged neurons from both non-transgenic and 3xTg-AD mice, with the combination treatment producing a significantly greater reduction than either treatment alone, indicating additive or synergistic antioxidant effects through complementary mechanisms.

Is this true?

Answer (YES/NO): NO